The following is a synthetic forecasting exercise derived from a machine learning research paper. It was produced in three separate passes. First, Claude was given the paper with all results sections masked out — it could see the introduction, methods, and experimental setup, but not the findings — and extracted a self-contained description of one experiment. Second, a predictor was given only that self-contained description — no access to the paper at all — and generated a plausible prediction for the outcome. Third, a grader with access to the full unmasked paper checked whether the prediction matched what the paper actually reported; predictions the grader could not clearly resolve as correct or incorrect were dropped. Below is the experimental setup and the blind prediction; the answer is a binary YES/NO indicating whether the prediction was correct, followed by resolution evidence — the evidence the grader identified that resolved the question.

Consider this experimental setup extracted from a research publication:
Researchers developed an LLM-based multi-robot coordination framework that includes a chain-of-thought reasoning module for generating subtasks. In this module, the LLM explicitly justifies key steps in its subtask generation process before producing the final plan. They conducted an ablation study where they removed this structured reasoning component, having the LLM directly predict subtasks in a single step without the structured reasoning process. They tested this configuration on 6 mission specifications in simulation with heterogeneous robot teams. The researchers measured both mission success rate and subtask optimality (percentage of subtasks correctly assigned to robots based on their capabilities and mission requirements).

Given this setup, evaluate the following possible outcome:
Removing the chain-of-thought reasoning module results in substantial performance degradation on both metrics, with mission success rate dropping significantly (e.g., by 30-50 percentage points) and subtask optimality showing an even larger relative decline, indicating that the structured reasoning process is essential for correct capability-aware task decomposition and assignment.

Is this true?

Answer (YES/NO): NO